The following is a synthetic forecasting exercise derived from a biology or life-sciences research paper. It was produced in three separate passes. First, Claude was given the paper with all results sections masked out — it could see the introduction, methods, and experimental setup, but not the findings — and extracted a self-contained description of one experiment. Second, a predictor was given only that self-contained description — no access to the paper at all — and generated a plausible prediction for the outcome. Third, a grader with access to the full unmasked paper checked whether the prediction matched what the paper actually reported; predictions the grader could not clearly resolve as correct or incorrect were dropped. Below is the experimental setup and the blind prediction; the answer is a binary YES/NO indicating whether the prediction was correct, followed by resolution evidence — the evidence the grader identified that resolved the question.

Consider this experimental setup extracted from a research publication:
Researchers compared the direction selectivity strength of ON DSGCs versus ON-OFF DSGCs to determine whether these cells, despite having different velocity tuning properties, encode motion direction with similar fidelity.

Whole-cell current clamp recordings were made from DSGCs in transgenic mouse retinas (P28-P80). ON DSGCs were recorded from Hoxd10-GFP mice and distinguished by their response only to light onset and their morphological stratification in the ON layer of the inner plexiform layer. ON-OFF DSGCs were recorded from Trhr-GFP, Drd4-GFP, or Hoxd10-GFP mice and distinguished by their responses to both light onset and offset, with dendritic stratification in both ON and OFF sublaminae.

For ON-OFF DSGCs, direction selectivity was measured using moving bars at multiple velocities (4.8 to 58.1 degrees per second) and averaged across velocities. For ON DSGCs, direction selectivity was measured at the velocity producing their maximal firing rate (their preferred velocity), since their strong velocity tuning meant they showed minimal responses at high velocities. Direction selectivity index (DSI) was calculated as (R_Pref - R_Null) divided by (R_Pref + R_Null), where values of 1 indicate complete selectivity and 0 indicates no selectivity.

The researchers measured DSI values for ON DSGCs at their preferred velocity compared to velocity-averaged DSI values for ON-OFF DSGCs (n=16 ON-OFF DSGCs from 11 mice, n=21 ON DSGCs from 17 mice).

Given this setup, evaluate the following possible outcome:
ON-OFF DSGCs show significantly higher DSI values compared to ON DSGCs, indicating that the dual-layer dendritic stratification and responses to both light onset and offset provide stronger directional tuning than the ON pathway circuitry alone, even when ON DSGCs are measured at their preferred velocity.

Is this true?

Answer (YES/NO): NO